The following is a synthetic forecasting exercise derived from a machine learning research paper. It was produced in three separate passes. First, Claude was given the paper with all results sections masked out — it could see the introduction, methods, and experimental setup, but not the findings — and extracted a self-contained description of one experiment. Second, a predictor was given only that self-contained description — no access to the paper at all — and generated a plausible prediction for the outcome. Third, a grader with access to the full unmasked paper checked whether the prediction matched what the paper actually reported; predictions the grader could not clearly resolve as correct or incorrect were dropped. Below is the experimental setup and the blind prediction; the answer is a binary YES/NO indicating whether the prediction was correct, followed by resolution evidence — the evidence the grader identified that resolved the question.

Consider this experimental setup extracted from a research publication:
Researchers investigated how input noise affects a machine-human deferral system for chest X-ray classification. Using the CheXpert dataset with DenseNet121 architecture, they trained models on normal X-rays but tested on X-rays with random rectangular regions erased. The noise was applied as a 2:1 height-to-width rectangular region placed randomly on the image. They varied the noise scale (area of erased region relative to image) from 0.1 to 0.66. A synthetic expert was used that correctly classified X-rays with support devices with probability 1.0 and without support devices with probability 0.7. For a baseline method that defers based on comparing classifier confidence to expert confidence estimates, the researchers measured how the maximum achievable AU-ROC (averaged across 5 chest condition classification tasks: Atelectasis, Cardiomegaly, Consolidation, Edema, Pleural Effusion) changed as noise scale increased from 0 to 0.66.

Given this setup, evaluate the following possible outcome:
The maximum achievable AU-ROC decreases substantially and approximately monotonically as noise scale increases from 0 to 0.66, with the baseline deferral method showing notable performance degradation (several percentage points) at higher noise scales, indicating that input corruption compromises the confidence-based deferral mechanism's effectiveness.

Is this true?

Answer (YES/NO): NO